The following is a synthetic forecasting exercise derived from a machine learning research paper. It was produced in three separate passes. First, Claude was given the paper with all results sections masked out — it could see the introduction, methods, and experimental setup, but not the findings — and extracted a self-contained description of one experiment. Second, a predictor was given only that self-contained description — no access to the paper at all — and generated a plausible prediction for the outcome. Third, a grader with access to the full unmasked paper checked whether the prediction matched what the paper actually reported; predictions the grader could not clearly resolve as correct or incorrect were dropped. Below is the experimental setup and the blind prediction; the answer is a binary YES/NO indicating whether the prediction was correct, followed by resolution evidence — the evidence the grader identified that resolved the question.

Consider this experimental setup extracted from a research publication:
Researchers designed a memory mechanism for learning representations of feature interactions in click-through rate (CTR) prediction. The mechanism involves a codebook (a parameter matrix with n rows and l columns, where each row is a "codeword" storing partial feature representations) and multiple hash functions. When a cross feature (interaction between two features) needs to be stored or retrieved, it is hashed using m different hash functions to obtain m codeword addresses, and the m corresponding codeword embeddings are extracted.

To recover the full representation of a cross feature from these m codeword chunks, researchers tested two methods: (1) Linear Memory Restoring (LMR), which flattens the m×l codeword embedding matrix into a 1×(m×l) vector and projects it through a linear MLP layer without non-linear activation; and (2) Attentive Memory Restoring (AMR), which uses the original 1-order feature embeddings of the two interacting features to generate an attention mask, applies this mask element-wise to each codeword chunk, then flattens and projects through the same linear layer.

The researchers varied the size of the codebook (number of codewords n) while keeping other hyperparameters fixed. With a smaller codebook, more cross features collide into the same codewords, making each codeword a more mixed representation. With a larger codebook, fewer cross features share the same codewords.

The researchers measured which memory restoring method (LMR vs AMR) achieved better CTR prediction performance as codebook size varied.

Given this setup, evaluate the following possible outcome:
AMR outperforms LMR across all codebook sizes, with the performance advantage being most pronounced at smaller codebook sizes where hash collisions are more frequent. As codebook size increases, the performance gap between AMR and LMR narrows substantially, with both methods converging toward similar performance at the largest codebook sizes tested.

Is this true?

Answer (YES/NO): NO